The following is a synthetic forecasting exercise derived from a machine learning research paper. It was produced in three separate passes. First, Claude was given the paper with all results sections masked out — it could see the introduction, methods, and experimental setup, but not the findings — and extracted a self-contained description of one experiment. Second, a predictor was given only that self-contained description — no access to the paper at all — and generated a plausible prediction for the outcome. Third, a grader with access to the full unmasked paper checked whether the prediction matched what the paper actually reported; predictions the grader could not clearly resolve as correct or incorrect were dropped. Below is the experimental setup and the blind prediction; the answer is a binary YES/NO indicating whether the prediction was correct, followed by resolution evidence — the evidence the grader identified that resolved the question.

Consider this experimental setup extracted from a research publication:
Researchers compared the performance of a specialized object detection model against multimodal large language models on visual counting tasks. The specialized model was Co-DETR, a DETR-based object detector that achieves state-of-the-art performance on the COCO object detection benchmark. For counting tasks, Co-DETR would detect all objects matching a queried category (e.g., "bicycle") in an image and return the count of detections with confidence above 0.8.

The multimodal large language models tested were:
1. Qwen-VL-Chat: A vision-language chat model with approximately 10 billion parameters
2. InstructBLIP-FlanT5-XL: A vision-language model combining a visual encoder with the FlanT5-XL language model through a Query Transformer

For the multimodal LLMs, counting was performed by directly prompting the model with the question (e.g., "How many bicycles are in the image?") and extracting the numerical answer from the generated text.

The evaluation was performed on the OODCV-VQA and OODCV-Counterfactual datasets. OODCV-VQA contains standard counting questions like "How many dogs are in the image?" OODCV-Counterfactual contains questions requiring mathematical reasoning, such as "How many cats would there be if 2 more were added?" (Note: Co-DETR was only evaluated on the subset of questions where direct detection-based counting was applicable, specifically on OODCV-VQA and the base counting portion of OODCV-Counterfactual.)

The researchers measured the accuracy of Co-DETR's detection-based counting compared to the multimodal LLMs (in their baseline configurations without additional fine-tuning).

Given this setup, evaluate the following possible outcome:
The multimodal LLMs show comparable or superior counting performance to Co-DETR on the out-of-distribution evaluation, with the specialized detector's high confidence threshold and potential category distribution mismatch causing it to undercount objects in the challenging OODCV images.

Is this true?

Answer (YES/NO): NO